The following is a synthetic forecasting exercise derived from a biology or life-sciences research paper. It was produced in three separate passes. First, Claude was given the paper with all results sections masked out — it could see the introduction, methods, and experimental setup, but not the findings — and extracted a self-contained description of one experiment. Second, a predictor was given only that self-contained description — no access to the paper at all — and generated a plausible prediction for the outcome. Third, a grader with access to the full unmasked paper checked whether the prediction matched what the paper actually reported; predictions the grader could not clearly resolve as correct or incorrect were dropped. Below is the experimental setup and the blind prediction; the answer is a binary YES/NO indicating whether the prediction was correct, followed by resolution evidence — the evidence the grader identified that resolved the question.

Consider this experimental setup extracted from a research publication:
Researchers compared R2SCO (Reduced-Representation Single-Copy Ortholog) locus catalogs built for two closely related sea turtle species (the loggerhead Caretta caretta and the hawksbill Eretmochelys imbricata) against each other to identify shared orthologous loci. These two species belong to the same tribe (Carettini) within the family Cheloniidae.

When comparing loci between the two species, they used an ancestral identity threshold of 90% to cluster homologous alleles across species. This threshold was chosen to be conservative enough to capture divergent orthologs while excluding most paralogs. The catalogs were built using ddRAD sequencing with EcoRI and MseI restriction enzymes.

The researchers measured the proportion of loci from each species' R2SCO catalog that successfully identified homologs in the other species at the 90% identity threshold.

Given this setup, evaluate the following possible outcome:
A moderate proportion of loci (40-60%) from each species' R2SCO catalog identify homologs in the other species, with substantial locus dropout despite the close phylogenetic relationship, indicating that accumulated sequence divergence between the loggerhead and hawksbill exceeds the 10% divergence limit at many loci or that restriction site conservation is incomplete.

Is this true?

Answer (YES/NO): NO